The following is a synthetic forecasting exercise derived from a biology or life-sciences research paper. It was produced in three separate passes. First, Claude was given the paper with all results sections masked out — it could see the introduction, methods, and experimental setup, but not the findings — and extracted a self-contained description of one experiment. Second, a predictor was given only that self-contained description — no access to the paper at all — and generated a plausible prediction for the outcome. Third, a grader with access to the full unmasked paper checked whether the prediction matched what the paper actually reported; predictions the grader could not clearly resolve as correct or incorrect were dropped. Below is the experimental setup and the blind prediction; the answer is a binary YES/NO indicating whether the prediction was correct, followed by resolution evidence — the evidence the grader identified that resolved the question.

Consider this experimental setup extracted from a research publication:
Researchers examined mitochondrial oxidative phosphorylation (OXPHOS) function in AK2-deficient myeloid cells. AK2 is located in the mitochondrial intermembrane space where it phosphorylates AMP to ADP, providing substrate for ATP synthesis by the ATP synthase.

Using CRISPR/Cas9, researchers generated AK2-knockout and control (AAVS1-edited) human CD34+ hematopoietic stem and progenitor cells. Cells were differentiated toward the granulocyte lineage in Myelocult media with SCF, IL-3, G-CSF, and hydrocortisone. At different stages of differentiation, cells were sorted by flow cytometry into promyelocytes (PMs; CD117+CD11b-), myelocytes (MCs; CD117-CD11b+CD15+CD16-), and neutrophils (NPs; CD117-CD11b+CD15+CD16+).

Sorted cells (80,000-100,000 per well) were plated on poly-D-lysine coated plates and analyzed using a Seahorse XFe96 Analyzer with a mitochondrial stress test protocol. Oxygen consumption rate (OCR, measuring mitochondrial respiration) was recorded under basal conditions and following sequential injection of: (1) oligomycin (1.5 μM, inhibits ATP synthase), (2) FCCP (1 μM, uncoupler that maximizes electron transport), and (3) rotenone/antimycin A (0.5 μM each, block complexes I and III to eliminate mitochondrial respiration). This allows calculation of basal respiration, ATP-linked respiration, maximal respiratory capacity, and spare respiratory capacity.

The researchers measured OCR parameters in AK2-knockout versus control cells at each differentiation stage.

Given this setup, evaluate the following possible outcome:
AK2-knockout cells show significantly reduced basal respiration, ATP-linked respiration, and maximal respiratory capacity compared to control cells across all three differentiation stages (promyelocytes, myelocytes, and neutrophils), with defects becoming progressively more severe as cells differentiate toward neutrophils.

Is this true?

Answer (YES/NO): NO